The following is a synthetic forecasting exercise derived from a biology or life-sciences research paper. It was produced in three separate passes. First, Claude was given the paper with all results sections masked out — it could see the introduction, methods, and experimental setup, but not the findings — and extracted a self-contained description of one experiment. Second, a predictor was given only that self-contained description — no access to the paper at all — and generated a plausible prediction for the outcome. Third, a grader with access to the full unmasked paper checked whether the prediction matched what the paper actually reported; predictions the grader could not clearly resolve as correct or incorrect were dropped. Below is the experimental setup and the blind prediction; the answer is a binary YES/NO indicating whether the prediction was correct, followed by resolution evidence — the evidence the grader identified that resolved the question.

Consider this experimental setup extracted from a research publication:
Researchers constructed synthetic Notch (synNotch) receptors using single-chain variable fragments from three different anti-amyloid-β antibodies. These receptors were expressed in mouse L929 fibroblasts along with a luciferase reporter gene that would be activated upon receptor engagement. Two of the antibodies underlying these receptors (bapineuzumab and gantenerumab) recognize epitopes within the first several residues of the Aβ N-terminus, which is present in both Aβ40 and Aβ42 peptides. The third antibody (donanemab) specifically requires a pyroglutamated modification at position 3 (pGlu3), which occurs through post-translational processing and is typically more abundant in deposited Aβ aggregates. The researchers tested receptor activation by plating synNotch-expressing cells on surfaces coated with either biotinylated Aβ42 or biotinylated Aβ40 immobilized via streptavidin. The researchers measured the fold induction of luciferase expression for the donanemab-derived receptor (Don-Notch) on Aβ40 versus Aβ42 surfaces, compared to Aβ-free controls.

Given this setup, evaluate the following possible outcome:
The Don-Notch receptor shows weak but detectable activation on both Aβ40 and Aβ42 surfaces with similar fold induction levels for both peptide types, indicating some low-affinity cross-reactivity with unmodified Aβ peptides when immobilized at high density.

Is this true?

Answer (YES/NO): NO